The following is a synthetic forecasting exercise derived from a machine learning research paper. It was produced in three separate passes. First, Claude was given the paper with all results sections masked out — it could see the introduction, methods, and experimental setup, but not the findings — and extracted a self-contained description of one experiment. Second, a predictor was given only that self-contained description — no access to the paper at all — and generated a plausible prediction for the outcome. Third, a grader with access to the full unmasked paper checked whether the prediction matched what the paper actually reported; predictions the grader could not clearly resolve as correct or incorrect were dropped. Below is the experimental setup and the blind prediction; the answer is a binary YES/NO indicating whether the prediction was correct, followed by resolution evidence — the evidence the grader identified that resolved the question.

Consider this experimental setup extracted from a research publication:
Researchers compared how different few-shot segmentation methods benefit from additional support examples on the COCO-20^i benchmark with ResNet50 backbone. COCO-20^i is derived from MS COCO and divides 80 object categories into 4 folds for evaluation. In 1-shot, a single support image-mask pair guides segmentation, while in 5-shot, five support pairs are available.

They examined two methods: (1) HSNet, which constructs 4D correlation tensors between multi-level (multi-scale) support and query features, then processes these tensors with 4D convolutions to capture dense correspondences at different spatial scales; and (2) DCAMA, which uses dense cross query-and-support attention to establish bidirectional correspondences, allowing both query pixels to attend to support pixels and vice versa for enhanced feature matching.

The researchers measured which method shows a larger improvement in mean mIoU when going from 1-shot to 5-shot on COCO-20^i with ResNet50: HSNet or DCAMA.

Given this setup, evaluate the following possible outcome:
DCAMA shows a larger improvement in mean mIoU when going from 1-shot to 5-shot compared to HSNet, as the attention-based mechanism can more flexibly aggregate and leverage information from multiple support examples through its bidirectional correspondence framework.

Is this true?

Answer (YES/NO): NO